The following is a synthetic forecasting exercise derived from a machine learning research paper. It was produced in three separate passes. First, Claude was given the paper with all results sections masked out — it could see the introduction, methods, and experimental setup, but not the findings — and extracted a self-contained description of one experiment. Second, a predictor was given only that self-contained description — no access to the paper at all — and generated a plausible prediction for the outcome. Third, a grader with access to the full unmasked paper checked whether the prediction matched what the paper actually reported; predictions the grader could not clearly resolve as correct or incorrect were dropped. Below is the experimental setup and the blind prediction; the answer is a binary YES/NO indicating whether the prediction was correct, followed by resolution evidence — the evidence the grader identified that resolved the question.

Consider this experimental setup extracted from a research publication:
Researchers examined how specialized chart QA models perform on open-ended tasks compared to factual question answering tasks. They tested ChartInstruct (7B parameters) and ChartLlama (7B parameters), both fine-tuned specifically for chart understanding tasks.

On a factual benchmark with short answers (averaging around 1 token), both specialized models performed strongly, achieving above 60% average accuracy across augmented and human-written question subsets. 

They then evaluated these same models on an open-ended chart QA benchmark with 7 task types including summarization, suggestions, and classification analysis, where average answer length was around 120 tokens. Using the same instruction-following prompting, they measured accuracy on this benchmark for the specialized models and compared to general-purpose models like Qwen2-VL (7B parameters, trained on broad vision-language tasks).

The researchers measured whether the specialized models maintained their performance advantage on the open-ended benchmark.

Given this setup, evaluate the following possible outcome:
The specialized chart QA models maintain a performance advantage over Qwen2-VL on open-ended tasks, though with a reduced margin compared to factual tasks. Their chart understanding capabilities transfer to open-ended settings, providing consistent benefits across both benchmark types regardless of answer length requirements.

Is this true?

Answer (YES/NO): NO